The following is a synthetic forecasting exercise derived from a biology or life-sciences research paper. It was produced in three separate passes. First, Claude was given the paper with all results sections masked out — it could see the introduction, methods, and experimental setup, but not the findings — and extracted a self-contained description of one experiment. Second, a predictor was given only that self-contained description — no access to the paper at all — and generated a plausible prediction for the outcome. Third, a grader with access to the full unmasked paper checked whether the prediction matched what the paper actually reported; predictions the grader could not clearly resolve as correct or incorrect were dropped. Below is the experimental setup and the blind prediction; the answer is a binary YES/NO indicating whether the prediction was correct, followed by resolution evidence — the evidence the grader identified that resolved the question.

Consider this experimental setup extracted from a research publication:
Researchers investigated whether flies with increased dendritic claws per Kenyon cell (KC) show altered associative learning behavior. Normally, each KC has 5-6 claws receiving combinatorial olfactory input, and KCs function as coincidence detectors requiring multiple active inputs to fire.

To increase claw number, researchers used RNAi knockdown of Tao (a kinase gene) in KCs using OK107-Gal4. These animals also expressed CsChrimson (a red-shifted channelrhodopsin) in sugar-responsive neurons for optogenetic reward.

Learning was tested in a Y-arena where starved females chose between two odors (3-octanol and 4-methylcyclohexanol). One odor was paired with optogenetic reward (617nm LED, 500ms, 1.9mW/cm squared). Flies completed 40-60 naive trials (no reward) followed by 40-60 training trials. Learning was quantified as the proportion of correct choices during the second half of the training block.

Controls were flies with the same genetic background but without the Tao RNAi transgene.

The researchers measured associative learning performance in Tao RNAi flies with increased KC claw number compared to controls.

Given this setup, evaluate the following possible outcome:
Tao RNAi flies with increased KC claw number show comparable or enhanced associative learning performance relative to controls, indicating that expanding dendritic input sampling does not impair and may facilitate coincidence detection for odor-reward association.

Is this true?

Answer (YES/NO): YES